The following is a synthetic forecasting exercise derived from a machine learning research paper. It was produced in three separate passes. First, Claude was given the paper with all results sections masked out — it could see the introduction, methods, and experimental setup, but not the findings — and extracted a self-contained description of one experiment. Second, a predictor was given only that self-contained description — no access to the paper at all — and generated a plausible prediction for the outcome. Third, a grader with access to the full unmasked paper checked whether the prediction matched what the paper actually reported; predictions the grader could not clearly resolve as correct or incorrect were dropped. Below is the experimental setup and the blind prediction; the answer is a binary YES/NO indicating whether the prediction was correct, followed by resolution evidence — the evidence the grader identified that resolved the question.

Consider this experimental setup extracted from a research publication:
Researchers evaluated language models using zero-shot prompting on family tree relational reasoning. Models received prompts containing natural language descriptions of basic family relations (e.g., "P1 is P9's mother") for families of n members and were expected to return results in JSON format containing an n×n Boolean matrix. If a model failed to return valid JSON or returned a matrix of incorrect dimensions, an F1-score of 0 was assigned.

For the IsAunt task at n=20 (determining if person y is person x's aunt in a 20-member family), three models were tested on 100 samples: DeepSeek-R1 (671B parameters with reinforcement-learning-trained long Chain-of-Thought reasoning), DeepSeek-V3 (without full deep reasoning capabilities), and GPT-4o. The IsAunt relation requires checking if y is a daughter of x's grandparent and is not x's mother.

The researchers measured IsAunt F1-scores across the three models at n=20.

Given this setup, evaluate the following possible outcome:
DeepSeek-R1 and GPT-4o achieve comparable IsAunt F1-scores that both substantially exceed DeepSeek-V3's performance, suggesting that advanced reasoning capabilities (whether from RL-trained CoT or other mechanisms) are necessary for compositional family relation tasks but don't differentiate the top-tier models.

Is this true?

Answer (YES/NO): NO